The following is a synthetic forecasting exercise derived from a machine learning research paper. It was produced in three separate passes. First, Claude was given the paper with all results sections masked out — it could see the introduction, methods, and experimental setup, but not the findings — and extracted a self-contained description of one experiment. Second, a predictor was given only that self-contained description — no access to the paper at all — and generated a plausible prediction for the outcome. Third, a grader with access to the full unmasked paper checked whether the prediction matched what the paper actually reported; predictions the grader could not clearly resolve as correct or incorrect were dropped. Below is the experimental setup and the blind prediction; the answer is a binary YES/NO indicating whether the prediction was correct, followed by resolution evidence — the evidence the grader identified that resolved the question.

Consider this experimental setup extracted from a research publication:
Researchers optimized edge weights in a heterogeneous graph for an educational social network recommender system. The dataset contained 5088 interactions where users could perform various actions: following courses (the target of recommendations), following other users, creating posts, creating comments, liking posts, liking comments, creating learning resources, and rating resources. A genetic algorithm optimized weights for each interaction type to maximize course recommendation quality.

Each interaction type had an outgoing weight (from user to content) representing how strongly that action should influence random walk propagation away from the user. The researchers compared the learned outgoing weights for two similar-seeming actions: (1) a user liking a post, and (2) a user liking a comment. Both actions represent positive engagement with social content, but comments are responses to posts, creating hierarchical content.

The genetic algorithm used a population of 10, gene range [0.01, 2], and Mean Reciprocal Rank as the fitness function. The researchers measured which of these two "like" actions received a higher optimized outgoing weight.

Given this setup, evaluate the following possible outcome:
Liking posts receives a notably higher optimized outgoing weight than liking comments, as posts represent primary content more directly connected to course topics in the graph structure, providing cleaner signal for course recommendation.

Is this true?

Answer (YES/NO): YES